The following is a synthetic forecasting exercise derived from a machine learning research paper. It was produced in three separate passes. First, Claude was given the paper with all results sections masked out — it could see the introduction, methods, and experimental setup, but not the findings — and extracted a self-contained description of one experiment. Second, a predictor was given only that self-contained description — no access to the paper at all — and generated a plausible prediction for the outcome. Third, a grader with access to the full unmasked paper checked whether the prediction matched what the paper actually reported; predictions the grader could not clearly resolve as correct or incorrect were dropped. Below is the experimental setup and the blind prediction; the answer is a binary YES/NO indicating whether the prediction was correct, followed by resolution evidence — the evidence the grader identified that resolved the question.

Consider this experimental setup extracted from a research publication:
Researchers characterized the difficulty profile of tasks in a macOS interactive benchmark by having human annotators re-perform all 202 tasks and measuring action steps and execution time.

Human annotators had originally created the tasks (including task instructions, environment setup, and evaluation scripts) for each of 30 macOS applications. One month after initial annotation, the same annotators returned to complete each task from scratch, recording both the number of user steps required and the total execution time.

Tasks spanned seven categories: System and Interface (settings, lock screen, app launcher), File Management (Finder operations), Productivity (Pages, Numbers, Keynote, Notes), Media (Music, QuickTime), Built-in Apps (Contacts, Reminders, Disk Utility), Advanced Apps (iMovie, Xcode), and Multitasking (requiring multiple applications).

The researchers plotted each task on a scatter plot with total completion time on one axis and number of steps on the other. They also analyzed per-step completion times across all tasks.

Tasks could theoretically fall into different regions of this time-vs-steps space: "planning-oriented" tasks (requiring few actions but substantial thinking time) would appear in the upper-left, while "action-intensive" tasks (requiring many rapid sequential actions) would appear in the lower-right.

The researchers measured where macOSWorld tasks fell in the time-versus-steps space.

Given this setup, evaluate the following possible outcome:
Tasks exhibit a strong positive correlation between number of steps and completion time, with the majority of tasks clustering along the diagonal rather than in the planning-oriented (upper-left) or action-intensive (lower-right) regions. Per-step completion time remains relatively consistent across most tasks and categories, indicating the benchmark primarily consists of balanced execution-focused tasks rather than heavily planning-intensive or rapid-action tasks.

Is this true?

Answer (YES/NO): NO